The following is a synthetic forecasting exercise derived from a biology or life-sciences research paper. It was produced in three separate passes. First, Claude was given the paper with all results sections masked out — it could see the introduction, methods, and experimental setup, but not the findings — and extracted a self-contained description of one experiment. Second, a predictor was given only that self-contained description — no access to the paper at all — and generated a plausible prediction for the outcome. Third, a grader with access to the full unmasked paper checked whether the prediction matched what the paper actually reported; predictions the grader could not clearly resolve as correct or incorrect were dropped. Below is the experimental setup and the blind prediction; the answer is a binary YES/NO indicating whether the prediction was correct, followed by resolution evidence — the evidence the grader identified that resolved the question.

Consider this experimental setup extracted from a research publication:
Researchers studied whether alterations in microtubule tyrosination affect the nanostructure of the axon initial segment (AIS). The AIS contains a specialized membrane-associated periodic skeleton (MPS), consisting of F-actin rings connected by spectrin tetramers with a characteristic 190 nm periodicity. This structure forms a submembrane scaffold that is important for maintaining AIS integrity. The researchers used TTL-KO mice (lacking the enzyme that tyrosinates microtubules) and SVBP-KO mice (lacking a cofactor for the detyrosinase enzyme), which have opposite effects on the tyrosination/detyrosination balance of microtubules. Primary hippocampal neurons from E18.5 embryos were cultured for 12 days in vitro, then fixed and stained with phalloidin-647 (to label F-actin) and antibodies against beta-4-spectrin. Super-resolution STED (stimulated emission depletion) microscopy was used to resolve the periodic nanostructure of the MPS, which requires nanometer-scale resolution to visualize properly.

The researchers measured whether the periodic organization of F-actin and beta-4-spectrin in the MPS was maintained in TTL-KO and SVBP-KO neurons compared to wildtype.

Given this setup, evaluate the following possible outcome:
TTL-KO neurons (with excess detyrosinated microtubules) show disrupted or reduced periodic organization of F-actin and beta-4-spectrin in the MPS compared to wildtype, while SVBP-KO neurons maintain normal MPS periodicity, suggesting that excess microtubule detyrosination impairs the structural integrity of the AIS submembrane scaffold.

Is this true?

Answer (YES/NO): NO